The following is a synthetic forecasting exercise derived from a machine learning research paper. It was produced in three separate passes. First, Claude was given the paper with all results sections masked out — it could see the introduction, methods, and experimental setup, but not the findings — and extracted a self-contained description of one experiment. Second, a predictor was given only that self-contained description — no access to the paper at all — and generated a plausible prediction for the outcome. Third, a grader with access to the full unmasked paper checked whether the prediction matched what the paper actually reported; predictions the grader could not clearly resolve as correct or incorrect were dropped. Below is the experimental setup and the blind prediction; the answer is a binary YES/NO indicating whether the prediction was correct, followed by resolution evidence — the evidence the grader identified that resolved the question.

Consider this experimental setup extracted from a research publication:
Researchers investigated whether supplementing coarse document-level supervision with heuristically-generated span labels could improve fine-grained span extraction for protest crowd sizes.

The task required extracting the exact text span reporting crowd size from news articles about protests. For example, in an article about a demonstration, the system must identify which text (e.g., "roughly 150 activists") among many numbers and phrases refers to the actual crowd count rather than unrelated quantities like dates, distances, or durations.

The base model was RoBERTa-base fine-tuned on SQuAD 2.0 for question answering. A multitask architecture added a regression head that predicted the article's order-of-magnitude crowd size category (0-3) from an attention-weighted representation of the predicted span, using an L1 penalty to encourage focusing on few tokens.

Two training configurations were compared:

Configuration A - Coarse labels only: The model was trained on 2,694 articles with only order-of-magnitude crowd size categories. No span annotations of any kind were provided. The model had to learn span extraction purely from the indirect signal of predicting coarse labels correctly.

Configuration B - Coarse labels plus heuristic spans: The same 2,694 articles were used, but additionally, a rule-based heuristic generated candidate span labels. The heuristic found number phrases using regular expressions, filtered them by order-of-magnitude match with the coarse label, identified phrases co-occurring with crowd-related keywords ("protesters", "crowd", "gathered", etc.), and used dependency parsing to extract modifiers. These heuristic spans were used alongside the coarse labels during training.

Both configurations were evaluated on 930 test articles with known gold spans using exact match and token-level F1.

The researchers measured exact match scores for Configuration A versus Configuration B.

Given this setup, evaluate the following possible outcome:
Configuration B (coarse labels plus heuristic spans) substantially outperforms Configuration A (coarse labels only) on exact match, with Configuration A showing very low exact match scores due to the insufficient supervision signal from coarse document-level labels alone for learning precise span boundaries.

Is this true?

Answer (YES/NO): NO